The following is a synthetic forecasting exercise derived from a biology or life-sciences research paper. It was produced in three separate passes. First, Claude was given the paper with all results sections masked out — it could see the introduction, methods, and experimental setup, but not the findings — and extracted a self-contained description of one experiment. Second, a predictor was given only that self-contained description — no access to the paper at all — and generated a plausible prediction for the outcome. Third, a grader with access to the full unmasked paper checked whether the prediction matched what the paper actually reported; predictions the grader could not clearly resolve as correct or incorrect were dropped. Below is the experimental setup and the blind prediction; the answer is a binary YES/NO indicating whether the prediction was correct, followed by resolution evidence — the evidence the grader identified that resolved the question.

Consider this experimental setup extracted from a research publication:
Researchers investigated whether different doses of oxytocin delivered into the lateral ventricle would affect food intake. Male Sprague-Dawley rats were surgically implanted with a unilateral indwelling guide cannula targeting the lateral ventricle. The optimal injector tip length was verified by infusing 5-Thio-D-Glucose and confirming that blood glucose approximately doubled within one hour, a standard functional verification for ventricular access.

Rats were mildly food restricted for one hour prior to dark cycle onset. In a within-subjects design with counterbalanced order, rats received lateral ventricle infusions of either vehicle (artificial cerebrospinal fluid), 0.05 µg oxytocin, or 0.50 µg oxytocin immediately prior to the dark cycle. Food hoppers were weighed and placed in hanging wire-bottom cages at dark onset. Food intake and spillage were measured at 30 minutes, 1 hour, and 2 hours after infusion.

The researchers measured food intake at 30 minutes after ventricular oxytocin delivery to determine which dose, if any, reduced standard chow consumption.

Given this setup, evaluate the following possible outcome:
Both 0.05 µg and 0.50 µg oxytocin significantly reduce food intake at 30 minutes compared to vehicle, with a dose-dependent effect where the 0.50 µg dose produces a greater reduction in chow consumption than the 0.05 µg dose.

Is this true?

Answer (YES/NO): NO